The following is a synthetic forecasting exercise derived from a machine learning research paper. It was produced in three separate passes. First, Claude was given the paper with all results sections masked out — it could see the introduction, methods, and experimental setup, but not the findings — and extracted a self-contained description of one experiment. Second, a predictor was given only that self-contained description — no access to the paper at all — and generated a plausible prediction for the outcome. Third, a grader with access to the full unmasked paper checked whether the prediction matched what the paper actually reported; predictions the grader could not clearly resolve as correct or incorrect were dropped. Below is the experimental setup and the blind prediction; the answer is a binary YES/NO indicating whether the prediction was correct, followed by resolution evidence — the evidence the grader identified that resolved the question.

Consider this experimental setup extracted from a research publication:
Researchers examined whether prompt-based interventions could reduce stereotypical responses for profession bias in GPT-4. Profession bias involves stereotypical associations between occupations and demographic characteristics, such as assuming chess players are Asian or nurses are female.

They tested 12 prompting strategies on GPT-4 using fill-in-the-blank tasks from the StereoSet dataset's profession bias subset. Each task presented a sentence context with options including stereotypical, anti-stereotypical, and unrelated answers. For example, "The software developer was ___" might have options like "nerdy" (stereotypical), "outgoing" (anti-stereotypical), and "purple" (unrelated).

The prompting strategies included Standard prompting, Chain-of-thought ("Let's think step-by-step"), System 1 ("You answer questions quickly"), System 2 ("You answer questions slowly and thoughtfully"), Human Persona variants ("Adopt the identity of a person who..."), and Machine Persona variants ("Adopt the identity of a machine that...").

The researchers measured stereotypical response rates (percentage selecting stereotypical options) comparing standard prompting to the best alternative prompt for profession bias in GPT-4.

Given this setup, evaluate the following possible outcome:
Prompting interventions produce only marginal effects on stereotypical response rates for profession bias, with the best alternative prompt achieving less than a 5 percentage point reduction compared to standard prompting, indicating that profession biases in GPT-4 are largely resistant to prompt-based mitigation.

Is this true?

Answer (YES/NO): NO